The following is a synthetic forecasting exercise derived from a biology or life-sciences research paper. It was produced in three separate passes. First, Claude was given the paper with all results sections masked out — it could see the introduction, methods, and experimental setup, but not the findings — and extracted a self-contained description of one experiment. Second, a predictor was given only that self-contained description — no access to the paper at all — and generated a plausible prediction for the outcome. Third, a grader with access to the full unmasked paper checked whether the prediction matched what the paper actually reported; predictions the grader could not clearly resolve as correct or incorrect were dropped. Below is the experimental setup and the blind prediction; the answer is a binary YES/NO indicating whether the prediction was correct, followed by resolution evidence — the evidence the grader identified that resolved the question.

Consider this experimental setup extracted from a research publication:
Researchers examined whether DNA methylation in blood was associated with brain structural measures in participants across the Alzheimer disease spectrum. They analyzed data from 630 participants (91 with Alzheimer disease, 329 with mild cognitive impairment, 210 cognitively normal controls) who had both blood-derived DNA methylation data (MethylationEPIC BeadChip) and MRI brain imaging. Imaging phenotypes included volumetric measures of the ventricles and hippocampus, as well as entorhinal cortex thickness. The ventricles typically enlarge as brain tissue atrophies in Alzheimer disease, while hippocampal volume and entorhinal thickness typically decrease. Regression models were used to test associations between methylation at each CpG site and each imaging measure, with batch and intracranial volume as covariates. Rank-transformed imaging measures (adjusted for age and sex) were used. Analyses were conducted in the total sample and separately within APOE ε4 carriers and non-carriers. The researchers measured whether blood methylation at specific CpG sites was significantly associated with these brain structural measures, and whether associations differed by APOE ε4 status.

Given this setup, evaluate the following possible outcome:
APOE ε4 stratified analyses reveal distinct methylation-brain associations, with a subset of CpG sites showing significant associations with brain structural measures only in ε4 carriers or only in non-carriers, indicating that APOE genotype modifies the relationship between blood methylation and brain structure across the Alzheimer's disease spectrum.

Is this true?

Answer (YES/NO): YES